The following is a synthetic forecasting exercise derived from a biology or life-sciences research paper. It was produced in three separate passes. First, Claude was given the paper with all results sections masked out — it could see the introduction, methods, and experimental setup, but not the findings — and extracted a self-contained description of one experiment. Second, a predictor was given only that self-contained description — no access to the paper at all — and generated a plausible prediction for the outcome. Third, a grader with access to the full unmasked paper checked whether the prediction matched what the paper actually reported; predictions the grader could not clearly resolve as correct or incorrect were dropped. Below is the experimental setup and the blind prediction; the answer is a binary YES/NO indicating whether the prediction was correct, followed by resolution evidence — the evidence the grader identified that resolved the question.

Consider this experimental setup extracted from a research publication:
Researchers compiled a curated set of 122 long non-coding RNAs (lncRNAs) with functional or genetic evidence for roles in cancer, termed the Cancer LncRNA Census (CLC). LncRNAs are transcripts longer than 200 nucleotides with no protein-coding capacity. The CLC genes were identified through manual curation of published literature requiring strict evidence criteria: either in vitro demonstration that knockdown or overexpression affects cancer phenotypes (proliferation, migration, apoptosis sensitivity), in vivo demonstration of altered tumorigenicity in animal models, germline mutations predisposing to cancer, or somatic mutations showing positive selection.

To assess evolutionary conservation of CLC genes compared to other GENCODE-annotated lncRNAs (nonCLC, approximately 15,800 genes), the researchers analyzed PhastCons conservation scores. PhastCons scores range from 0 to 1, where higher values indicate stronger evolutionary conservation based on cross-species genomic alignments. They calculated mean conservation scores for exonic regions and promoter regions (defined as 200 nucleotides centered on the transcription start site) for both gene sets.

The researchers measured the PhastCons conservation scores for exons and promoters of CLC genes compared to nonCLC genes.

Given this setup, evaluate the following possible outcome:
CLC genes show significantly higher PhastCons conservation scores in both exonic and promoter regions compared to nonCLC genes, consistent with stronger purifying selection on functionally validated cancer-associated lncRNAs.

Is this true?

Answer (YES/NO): YES